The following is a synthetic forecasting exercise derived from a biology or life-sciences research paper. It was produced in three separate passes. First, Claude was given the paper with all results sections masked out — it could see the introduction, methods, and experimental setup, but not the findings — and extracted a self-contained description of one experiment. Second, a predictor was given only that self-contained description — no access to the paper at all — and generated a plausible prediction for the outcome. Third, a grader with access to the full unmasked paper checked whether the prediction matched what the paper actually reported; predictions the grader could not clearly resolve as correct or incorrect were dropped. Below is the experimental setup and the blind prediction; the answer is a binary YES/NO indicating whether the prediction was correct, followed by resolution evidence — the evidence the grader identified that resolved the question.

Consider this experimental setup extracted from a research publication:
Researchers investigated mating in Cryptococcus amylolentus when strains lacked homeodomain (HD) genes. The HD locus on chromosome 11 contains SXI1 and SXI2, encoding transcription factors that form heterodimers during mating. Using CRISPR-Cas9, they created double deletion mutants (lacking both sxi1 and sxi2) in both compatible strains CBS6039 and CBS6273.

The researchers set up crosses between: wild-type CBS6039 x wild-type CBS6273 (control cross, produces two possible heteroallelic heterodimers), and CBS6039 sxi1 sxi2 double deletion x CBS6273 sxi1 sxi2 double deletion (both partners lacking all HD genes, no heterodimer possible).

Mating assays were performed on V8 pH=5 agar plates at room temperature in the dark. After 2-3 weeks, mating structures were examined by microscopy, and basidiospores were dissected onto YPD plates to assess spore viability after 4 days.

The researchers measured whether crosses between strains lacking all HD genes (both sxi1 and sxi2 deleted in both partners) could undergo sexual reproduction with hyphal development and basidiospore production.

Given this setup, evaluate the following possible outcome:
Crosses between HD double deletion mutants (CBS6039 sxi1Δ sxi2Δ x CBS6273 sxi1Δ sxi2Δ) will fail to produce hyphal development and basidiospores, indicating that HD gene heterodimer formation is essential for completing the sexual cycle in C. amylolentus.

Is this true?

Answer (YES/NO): YES